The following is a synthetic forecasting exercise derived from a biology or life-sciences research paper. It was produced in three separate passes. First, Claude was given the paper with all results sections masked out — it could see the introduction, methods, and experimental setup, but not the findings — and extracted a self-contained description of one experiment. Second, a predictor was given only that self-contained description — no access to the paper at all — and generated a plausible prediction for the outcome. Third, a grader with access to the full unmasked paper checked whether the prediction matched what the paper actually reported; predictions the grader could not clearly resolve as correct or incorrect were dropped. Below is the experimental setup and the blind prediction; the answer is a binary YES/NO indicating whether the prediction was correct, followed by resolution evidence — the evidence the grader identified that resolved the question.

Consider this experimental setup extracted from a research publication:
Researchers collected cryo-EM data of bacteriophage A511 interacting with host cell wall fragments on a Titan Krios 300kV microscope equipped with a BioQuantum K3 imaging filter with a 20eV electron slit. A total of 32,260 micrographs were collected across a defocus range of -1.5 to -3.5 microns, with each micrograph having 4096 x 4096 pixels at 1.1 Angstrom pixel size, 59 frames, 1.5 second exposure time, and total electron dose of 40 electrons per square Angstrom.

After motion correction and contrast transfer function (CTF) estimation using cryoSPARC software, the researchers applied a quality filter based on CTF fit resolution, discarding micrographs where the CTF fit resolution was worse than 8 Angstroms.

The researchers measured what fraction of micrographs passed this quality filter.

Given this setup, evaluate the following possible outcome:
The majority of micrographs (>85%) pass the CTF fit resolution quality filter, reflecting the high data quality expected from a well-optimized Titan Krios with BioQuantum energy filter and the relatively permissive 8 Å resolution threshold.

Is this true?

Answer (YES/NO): YES